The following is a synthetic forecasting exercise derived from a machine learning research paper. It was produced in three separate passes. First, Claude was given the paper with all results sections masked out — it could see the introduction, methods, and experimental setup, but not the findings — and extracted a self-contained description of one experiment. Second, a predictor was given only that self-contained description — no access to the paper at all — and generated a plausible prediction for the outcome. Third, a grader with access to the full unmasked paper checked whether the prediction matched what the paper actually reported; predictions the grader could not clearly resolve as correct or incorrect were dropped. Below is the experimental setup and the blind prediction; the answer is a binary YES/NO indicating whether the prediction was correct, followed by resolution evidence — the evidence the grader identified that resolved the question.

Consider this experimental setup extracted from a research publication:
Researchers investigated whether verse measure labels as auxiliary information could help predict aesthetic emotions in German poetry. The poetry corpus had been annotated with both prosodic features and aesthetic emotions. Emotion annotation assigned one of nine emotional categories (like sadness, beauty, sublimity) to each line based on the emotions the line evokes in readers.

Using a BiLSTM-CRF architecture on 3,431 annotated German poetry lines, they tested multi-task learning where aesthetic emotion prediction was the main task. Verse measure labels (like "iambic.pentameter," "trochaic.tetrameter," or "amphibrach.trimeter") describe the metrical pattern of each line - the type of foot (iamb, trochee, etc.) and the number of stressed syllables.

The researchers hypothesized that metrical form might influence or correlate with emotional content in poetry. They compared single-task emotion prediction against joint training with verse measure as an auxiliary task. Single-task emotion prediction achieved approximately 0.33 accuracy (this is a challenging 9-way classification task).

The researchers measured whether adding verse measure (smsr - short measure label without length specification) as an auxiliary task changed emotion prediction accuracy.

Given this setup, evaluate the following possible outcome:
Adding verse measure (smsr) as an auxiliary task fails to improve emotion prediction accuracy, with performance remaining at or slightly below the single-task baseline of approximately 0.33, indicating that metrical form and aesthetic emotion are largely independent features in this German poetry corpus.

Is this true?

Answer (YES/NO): NO